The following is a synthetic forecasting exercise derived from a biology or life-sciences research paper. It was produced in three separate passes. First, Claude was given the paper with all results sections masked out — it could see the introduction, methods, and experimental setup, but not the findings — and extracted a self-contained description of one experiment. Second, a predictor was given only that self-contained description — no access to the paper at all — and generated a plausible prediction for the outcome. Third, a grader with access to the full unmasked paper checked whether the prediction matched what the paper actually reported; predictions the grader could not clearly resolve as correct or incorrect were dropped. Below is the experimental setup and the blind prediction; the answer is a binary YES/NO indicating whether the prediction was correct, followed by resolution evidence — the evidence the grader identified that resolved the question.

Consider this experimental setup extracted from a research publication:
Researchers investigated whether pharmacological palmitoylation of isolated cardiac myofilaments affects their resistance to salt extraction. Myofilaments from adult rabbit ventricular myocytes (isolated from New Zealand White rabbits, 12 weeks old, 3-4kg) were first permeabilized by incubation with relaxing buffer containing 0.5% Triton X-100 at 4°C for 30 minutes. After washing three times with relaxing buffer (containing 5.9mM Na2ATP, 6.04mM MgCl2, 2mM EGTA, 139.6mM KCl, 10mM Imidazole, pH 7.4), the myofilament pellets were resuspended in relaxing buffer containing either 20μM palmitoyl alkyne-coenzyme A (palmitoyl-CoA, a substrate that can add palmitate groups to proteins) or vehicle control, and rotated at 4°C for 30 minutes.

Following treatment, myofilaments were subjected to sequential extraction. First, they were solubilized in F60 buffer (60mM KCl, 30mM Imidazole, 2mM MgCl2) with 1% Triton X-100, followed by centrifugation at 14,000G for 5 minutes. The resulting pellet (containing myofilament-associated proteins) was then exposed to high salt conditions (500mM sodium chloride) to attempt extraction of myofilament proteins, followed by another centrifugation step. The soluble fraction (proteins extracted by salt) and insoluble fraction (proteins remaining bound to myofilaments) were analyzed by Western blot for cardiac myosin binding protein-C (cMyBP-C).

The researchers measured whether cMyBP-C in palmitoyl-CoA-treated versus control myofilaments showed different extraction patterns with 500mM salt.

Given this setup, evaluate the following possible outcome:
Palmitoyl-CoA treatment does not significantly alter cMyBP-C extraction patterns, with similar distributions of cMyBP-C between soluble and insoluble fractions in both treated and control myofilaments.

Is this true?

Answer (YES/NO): NO